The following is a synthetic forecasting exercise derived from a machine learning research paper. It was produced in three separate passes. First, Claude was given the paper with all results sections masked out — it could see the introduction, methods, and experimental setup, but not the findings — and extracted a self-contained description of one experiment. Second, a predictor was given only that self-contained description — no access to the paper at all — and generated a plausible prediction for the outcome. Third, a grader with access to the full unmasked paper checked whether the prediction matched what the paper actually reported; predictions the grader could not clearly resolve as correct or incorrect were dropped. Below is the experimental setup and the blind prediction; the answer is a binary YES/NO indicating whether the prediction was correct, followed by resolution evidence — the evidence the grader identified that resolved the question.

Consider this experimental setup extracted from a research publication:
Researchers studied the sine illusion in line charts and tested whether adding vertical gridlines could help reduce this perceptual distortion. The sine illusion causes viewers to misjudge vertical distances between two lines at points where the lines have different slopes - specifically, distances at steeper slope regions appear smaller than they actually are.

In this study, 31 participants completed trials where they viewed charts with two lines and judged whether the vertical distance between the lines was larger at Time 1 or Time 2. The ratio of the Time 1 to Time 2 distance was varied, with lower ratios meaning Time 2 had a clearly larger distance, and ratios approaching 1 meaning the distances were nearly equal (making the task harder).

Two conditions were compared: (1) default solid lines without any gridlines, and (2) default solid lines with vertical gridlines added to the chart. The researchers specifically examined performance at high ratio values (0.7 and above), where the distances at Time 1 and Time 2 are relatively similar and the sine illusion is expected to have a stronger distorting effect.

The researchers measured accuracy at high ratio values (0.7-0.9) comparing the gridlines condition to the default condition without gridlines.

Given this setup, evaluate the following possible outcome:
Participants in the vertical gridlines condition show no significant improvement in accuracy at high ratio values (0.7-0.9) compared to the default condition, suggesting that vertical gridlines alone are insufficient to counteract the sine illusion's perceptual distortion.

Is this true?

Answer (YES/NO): NO